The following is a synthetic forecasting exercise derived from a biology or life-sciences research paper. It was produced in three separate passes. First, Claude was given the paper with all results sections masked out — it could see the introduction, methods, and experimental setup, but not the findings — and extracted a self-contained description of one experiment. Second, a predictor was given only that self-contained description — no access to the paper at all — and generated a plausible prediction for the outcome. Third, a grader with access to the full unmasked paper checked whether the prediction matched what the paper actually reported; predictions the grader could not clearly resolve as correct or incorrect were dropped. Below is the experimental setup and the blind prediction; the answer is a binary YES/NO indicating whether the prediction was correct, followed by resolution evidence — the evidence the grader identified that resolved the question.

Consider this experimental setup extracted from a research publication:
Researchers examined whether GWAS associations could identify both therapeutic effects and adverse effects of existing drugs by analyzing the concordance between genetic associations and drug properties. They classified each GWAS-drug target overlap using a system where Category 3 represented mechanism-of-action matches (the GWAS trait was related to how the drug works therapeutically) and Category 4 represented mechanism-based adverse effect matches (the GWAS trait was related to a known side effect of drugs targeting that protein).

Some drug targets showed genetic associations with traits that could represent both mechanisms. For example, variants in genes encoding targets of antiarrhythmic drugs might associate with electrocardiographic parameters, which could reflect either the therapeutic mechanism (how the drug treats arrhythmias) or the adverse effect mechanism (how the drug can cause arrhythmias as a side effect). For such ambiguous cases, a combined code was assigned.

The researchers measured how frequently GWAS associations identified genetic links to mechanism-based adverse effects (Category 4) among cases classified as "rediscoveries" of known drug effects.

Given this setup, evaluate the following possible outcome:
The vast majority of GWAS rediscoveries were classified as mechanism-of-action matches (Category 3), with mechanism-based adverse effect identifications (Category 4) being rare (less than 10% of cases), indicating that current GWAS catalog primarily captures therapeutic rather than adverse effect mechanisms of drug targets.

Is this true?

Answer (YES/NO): NO